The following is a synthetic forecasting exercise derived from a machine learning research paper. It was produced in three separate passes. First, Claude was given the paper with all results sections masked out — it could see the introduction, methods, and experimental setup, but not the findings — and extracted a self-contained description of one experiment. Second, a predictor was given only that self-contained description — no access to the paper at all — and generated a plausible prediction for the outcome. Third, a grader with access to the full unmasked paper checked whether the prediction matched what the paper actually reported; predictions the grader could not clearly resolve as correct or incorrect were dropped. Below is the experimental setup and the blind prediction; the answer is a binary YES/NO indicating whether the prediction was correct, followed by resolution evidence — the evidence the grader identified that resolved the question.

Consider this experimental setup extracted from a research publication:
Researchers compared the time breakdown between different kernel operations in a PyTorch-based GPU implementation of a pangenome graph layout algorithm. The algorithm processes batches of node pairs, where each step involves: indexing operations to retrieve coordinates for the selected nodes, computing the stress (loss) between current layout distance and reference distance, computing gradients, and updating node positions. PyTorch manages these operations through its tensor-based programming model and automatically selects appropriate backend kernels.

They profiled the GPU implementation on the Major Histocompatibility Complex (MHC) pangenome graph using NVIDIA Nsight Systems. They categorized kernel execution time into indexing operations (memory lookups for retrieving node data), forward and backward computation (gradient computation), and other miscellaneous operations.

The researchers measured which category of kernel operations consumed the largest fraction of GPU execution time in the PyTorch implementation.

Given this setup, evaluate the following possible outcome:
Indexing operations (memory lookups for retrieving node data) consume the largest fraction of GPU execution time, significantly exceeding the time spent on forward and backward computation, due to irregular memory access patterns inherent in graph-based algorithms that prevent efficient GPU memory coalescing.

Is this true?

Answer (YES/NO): YES